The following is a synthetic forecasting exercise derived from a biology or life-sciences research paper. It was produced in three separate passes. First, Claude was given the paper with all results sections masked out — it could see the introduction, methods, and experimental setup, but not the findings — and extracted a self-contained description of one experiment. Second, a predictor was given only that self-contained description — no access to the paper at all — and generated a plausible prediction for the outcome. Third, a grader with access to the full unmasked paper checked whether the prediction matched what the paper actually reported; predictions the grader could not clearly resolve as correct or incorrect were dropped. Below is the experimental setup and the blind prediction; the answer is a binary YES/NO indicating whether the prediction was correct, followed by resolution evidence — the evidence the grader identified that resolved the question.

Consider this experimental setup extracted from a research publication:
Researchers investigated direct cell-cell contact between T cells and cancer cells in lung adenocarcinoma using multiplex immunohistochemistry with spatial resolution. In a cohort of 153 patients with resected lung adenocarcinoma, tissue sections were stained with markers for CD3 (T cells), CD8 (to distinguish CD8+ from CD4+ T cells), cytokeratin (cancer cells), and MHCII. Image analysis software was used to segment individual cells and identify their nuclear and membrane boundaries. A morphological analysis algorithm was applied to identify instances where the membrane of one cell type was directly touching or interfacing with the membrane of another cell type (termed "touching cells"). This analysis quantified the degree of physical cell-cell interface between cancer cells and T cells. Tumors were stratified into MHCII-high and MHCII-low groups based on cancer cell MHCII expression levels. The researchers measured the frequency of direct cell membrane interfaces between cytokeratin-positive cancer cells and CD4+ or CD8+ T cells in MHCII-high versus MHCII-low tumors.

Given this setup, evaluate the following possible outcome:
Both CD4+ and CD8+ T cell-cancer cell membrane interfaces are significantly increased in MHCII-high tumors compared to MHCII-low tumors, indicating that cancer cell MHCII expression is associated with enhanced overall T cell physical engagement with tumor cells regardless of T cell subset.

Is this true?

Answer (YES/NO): YES